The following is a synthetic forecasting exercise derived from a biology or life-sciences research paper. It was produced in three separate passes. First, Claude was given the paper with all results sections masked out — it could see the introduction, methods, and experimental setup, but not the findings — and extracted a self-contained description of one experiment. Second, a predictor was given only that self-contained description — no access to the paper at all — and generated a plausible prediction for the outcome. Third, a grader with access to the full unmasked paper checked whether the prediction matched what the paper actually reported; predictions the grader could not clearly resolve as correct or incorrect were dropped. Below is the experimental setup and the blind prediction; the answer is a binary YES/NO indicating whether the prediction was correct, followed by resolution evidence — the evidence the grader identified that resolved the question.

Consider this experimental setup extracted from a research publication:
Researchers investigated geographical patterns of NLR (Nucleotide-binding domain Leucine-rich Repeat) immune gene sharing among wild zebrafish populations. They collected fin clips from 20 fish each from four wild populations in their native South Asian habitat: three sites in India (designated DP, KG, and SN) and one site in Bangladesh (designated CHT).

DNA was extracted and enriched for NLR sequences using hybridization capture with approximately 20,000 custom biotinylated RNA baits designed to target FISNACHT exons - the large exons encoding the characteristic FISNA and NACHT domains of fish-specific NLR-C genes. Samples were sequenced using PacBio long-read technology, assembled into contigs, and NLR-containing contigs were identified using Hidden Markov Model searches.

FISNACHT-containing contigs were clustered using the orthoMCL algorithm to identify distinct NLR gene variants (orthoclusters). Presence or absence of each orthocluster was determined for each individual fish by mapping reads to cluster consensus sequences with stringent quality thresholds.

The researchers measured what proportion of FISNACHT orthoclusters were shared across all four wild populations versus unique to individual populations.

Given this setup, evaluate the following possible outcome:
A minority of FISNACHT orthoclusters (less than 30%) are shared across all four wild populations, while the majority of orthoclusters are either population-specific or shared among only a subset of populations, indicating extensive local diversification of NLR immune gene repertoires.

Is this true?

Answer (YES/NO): NO